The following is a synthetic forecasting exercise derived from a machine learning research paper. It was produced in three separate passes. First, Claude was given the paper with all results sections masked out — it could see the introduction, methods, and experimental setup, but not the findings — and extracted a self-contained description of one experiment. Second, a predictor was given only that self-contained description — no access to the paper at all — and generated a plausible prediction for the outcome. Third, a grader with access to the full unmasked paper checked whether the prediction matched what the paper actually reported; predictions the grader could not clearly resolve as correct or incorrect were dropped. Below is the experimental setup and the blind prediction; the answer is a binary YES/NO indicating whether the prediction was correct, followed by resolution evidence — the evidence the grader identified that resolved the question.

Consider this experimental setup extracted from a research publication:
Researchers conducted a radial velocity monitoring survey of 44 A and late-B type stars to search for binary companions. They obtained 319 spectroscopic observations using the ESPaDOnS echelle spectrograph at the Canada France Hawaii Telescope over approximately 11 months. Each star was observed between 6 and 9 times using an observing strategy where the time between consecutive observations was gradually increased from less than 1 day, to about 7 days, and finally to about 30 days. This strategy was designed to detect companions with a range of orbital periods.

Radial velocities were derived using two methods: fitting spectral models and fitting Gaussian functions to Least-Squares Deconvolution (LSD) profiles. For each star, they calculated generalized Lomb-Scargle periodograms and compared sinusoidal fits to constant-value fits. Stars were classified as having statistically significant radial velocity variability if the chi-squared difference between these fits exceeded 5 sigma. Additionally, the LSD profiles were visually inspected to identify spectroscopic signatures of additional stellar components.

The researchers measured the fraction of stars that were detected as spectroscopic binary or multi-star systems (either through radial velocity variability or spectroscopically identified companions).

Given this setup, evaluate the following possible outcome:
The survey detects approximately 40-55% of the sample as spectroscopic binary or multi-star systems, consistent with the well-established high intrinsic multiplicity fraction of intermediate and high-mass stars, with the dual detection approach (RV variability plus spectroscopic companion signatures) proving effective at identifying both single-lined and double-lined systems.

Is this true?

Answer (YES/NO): NO